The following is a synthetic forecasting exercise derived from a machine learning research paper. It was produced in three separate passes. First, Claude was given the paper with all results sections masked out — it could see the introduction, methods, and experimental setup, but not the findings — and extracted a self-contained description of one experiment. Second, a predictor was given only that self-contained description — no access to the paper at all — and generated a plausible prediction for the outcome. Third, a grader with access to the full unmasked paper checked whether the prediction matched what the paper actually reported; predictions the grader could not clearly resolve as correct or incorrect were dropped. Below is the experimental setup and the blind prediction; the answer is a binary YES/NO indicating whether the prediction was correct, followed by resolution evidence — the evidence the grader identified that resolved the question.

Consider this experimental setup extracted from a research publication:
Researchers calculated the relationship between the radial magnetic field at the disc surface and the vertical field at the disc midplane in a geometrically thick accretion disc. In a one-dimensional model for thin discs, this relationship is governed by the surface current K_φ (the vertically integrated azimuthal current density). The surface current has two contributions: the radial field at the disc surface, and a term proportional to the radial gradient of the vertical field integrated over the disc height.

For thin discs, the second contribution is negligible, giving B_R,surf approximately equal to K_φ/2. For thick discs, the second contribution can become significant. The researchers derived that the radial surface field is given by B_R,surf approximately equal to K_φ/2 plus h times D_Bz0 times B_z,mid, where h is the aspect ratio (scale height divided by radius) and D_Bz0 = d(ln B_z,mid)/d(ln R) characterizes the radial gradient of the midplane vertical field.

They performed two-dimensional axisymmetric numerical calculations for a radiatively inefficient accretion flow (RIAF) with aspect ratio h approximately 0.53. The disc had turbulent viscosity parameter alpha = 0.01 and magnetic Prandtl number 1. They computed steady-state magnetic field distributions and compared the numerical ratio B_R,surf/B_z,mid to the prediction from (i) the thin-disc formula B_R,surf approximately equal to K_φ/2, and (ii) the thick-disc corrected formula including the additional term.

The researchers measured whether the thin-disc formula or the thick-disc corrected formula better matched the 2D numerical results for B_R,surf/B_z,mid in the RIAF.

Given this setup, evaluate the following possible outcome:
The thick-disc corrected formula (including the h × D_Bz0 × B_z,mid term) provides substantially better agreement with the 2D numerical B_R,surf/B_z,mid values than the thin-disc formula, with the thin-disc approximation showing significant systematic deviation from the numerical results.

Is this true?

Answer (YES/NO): YES